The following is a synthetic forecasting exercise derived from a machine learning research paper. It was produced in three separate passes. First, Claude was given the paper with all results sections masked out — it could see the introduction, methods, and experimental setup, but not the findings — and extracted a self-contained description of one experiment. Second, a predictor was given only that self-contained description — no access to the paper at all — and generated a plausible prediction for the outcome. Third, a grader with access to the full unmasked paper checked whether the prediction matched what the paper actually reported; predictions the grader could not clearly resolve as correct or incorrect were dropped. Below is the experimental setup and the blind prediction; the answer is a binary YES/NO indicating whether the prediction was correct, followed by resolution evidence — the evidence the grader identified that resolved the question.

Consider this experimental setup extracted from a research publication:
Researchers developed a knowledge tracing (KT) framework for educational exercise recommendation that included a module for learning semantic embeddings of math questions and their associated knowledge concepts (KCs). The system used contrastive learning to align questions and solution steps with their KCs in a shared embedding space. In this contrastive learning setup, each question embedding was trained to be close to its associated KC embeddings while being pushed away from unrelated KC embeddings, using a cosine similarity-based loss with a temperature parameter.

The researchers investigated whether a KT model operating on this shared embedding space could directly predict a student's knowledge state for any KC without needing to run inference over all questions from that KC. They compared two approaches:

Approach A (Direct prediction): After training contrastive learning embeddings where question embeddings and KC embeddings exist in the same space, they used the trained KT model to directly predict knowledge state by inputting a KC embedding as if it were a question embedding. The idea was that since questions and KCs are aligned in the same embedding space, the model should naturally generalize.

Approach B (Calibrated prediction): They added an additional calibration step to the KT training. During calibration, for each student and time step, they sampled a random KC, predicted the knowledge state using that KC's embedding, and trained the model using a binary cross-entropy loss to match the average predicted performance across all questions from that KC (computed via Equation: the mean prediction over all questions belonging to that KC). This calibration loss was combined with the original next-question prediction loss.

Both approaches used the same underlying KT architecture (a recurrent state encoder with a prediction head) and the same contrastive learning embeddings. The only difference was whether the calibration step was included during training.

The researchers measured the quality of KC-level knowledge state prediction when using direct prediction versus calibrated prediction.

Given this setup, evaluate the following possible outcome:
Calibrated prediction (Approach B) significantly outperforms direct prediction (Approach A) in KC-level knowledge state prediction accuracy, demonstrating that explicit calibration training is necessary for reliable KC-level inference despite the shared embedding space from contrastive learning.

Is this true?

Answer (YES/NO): YES